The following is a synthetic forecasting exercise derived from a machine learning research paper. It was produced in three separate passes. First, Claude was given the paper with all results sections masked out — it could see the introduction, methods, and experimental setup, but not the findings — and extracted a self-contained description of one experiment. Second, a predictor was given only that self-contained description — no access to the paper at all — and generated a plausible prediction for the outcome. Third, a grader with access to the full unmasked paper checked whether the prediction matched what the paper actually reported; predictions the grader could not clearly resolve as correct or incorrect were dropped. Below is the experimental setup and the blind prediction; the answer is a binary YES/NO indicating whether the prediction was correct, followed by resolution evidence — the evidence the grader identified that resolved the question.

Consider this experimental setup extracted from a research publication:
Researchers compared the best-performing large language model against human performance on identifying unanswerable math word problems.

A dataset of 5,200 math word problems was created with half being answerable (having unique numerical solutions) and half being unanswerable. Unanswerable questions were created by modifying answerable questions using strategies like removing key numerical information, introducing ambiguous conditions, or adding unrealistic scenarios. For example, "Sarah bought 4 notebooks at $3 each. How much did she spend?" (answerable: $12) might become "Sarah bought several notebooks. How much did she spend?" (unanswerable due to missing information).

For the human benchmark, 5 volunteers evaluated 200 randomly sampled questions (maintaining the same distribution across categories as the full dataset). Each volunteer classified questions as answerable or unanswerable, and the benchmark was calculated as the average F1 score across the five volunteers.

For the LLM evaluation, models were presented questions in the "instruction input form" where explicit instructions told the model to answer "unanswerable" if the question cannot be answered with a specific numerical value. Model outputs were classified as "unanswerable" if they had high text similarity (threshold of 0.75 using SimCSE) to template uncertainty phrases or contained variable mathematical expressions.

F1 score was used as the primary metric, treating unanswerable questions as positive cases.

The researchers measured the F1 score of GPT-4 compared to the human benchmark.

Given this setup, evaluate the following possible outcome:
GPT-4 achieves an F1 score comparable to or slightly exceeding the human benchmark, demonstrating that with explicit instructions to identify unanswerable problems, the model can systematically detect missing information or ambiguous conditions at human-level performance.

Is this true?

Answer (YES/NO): NO